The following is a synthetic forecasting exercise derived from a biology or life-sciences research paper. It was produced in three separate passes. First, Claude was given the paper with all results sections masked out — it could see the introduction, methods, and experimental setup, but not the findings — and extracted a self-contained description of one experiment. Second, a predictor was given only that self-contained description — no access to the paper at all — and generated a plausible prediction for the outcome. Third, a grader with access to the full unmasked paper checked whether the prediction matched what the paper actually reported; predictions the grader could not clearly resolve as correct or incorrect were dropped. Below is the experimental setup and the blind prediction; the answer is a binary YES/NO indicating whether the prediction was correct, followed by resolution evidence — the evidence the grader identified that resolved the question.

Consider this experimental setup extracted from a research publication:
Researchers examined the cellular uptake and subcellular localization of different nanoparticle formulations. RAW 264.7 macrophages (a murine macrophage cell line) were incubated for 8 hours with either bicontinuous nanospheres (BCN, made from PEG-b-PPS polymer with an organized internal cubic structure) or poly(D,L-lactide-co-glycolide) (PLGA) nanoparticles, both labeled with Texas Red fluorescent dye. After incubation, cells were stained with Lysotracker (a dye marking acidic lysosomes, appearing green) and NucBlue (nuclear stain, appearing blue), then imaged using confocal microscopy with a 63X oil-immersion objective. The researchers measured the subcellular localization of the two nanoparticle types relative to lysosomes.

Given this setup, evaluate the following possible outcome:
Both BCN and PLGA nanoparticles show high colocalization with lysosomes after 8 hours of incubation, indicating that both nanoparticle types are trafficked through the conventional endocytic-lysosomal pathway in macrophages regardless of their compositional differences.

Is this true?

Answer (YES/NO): NO